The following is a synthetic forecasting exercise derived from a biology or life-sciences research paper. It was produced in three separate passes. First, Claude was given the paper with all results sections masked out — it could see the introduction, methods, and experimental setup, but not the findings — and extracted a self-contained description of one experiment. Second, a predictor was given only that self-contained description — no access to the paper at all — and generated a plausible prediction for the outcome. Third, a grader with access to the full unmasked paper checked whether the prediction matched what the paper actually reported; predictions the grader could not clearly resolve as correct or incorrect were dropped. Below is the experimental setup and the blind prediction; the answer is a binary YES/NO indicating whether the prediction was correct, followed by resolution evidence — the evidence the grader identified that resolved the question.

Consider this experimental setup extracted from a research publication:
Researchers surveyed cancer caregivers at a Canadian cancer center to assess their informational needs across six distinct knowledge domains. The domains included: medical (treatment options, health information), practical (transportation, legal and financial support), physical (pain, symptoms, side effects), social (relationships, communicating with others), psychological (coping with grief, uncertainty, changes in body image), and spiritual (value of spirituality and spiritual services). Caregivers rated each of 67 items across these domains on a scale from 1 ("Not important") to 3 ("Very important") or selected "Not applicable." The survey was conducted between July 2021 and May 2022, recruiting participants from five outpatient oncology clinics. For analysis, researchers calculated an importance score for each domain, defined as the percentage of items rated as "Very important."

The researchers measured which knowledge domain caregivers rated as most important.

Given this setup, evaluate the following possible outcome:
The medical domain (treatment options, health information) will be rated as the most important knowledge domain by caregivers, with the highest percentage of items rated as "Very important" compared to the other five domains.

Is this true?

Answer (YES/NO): YES